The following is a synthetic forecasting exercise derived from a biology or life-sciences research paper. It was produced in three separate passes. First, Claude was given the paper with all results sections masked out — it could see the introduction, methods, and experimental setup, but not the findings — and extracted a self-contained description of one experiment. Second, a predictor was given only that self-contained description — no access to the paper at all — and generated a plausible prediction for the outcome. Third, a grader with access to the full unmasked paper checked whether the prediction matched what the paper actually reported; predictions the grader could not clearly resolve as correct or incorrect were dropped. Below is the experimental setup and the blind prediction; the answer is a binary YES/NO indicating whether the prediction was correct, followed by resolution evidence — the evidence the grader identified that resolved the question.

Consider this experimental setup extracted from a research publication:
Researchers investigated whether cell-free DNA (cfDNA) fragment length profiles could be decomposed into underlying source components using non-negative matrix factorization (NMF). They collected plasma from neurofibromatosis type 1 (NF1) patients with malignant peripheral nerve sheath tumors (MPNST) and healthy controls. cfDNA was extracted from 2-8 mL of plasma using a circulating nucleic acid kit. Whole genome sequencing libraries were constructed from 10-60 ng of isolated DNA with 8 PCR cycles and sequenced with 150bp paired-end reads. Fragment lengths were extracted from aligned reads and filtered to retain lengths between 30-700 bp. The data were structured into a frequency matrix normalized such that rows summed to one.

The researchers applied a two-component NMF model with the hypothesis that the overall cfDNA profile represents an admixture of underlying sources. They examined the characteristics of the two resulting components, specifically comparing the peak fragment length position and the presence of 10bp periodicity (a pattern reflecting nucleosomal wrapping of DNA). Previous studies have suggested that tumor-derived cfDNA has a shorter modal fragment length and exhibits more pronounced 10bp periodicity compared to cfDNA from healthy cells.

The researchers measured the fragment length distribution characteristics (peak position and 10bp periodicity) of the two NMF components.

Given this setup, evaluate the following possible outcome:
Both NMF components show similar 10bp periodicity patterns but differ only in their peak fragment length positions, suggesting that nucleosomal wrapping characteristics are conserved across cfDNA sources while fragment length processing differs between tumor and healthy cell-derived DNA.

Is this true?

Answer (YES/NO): NO